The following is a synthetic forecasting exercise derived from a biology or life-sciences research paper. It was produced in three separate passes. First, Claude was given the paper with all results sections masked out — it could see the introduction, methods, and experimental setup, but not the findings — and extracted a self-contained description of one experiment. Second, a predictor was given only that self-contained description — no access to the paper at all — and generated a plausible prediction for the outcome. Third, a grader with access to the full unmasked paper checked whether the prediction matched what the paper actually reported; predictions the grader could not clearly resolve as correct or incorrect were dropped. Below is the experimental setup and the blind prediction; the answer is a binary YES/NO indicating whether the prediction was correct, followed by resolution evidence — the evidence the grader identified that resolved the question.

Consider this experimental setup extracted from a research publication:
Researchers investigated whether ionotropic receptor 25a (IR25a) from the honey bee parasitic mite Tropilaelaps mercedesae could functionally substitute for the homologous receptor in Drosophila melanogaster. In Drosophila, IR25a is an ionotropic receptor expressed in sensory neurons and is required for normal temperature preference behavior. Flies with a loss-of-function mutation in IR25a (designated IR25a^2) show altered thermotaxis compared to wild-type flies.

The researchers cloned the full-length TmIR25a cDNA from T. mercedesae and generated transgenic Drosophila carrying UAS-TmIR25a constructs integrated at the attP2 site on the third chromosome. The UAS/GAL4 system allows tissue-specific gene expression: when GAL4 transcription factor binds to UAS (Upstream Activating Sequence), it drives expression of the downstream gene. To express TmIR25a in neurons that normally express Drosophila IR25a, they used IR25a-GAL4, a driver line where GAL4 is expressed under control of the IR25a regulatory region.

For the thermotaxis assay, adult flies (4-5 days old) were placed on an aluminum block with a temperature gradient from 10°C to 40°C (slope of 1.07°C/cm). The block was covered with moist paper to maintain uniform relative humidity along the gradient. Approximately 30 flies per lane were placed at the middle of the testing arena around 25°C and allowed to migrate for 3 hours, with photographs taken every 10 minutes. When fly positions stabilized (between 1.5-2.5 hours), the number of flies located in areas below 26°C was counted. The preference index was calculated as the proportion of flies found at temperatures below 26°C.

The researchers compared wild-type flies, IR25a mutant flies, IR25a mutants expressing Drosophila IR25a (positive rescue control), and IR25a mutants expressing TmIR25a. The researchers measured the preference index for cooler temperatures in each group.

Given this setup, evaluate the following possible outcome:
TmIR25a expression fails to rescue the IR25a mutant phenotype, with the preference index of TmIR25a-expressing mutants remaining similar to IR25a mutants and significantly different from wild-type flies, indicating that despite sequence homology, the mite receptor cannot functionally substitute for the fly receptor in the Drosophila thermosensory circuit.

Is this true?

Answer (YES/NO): NO